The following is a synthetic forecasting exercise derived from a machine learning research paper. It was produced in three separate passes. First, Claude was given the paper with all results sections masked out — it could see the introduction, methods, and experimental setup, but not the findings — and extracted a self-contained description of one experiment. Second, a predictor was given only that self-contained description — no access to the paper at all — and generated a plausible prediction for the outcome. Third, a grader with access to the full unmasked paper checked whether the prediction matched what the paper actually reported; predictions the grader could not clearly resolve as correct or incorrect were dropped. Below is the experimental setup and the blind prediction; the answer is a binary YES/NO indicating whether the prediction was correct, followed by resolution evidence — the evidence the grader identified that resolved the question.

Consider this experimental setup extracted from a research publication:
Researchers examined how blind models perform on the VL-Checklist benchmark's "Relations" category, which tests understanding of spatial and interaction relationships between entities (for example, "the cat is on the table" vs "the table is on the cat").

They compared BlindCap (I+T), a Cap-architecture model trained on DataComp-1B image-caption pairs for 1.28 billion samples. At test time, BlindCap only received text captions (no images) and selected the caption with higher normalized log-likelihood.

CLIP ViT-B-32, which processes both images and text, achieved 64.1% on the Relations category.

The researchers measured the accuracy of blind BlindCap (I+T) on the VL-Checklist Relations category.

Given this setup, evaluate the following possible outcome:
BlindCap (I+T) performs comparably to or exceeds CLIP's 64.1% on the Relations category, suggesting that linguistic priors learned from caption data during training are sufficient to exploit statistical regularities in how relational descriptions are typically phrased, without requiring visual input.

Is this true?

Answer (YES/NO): YES